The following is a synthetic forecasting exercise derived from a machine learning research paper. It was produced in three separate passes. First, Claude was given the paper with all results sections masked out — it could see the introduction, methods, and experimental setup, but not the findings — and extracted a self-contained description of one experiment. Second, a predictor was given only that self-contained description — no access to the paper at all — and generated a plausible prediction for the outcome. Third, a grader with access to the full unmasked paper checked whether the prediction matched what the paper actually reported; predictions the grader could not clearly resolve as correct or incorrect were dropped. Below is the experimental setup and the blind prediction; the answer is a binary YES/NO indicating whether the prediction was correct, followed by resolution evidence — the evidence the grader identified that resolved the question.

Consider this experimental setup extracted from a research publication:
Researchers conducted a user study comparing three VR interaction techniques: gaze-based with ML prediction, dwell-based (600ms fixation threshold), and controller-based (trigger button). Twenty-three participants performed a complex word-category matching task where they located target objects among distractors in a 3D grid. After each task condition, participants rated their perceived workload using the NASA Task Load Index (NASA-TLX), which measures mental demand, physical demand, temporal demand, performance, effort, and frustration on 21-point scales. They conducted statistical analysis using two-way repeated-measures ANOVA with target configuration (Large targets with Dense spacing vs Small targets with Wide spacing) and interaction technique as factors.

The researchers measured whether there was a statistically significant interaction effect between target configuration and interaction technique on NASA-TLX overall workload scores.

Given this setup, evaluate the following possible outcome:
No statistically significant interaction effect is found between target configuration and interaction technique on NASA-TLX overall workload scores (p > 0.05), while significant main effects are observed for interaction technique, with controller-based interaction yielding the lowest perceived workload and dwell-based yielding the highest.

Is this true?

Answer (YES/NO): NO